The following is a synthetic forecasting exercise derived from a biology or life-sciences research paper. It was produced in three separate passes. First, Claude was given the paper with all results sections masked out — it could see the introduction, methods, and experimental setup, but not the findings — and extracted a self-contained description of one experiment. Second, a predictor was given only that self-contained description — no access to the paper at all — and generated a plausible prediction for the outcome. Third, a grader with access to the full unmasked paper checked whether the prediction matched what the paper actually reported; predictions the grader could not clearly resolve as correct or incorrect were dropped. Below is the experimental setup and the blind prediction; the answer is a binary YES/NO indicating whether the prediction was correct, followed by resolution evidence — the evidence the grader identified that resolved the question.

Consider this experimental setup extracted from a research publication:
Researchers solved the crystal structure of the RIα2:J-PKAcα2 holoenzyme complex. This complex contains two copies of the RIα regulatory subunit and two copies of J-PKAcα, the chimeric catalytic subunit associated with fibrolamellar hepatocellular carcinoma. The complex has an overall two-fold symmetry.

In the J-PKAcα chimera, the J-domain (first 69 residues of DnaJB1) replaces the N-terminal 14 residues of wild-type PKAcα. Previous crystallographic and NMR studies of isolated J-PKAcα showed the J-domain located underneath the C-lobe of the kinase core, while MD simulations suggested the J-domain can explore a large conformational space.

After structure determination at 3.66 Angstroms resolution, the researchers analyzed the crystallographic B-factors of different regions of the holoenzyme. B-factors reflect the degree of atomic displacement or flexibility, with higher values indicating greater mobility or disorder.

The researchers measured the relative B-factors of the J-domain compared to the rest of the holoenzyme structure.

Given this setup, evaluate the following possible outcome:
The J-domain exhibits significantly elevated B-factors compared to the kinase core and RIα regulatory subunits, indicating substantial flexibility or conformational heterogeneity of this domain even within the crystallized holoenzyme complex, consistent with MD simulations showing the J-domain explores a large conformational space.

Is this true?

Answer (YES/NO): YES